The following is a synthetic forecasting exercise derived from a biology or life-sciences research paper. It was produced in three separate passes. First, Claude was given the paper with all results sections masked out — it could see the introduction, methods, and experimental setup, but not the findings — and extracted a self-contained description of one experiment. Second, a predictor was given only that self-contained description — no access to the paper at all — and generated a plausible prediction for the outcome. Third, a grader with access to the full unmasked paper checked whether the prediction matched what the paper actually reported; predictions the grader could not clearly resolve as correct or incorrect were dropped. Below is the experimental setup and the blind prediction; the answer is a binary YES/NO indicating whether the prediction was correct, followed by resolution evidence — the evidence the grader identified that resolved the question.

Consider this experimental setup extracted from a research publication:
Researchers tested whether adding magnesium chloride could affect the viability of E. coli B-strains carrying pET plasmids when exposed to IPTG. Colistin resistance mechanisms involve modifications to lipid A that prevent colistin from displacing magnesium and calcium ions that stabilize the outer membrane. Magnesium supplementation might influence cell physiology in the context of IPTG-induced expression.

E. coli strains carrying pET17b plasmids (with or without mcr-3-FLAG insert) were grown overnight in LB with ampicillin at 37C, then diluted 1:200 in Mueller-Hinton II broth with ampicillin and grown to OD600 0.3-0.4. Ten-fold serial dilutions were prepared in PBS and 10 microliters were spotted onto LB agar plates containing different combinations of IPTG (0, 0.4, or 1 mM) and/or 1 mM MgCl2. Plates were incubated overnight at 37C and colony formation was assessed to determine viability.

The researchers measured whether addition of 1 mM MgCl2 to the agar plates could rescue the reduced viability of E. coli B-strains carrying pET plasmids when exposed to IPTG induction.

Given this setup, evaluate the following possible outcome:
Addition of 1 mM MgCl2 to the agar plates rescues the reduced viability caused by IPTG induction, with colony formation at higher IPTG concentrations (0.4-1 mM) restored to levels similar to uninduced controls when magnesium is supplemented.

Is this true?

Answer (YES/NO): NO